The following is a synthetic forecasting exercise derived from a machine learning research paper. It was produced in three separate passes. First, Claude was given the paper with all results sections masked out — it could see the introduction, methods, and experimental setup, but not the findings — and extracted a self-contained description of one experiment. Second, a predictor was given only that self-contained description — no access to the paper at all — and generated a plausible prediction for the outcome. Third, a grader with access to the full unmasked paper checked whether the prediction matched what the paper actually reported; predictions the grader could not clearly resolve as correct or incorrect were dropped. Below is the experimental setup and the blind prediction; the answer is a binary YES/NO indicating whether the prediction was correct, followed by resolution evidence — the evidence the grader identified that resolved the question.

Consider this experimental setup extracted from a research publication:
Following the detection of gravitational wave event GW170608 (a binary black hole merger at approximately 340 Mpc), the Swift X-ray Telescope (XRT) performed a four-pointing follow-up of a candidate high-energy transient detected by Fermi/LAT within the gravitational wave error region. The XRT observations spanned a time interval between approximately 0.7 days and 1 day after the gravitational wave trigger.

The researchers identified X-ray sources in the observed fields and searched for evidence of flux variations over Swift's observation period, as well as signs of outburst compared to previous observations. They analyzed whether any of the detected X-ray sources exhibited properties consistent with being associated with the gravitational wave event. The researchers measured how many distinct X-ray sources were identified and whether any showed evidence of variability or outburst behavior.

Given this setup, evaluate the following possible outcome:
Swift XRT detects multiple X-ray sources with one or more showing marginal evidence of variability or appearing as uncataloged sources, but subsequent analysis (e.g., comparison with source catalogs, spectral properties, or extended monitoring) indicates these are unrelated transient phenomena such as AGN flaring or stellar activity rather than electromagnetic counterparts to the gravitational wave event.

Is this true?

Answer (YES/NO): NO